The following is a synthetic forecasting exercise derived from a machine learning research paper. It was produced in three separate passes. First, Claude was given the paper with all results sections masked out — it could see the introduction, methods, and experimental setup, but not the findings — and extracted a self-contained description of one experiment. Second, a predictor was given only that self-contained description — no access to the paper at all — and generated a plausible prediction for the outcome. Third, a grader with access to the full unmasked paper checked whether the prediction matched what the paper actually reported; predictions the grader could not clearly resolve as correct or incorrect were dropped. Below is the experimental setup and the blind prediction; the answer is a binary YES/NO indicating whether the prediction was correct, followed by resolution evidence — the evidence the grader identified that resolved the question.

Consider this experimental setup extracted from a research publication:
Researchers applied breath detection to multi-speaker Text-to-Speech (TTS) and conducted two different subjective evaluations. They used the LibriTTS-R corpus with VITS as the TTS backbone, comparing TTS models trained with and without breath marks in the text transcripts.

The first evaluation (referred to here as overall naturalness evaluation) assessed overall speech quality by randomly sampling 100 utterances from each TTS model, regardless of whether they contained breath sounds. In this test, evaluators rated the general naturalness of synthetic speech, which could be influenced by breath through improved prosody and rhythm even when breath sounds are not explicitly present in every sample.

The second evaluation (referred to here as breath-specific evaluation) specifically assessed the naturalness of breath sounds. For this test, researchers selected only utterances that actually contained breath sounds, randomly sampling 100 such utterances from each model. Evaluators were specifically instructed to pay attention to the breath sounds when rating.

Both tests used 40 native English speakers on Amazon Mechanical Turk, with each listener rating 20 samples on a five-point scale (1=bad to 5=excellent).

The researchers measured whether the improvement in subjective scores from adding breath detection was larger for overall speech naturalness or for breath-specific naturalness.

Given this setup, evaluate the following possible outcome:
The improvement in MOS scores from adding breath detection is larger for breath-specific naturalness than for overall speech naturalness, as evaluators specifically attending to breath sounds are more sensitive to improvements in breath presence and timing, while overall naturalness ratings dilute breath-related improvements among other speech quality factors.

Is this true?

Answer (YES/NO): YES